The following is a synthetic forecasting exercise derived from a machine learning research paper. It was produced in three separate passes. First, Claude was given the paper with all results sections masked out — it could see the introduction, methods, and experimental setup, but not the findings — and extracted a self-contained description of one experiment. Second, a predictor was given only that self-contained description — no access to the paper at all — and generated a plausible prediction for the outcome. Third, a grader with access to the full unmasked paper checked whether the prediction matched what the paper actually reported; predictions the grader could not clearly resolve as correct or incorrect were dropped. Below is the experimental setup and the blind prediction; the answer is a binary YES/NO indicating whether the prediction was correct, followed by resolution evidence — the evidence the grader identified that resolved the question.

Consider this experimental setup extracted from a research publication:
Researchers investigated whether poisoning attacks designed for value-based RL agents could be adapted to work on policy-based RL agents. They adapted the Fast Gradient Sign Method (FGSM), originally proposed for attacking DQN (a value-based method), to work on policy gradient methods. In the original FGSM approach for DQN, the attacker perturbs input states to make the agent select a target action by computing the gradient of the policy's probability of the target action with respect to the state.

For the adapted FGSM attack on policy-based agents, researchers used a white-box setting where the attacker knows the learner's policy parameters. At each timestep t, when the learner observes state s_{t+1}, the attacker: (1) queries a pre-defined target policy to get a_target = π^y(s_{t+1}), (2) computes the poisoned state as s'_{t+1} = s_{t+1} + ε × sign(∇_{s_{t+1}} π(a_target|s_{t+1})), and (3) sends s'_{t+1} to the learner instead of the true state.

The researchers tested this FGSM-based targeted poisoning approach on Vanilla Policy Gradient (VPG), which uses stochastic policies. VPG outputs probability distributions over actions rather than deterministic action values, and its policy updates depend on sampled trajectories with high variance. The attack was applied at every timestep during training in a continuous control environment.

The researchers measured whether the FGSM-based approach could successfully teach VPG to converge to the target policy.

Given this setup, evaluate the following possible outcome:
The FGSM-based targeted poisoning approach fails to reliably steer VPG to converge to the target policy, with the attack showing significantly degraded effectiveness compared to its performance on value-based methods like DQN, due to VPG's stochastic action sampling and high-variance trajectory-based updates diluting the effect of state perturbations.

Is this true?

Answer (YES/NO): YES